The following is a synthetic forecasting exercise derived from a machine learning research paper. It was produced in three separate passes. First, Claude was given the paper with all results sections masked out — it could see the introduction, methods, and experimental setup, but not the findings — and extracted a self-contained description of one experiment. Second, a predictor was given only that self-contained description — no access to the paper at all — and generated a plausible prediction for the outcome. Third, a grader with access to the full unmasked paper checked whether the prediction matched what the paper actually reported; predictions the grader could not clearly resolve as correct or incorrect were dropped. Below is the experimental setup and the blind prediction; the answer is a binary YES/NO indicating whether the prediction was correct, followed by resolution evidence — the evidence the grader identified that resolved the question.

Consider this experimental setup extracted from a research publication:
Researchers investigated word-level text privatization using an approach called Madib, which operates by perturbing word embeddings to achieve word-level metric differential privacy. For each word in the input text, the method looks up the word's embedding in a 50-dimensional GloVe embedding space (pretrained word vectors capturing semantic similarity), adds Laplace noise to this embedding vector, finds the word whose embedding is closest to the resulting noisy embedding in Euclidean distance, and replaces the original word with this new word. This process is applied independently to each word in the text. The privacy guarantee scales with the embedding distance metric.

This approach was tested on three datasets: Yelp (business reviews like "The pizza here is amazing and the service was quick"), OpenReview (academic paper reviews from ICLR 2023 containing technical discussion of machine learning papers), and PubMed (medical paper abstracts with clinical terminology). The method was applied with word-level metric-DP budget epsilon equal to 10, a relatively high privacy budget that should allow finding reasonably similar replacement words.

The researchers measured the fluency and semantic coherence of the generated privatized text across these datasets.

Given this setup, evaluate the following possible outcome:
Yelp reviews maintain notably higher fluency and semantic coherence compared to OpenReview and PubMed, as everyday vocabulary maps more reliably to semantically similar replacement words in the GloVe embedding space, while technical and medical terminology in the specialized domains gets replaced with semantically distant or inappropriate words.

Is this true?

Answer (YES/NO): NO